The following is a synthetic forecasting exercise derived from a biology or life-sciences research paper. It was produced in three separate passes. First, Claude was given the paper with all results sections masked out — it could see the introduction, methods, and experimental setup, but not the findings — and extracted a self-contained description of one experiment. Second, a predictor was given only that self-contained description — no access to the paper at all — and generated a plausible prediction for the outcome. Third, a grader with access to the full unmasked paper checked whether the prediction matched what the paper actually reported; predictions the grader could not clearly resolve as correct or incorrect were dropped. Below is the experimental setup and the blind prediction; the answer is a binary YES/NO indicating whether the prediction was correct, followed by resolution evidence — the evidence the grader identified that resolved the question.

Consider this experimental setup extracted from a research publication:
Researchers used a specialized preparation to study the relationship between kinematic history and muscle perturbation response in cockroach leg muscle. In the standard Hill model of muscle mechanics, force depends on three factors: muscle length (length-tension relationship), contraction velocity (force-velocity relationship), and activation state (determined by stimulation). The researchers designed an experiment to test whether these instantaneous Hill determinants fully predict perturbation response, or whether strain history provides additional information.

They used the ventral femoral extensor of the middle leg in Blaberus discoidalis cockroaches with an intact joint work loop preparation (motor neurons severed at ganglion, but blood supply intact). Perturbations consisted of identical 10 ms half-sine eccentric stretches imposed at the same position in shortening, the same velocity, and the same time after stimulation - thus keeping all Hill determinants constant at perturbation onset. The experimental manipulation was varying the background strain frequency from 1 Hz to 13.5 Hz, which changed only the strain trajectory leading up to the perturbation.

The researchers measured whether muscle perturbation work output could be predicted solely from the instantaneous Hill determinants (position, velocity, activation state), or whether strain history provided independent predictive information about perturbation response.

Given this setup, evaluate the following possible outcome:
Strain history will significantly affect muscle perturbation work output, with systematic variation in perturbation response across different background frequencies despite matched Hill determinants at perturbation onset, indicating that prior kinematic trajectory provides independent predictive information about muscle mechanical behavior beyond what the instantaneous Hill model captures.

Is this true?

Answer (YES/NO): YES